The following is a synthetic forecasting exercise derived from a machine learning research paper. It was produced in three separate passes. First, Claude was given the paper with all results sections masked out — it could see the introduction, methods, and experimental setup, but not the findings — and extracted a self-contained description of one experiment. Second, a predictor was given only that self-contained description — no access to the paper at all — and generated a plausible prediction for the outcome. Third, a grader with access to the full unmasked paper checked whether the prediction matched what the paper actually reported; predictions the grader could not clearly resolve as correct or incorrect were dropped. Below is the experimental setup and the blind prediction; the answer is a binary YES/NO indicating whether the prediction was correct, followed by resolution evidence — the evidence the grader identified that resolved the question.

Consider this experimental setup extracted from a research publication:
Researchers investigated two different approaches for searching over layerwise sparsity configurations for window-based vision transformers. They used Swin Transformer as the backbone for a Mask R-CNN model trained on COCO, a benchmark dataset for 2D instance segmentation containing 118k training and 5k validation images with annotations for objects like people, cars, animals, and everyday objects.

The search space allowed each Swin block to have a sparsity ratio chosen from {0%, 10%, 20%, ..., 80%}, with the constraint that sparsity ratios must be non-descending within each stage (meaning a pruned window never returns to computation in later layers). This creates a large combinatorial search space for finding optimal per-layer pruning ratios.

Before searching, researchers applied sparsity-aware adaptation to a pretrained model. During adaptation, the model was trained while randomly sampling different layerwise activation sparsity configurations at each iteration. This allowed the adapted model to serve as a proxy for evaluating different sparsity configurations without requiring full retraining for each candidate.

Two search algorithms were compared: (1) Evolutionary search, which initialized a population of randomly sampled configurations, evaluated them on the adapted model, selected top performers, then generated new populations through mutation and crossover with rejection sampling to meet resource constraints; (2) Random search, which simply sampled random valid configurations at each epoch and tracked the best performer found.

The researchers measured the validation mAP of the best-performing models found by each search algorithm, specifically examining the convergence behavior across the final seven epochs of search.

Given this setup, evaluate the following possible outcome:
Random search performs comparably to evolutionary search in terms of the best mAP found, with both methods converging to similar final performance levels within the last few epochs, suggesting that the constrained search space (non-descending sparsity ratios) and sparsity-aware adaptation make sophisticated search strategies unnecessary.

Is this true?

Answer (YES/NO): NO